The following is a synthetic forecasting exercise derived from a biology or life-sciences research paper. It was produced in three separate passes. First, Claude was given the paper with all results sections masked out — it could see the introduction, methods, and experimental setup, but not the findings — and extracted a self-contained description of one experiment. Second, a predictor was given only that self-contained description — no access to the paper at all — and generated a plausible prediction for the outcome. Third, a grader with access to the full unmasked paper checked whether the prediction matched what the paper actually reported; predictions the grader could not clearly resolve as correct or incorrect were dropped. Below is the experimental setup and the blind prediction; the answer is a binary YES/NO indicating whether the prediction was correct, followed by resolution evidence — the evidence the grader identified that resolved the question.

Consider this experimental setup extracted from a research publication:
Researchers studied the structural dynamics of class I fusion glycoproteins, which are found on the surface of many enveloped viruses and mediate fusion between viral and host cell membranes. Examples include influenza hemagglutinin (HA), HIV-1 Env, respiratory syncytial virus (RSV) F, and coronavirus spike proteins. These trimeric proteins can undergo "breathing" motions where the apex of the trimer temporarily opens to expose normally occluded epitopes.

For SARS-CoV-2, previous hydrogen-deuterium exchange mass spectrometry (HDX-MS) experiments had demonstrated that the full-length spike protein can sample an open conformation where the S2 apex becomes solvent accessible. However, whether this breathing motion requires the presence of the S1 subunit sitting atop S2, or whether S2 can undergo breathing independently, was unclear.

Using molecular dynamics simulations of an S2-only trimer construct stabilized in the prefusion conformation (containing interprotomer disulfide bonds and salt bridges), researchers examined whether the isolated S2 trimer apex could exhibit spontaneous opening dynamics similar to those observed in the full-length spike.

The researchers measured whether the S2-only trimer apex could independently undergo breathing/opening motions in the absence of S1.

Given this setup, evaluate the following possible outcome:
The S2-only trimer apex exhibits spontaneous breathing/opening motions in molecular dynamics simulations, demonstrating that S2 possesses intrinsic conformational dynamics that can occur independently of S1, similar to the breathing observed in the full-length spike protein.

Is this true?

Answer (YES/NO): YES